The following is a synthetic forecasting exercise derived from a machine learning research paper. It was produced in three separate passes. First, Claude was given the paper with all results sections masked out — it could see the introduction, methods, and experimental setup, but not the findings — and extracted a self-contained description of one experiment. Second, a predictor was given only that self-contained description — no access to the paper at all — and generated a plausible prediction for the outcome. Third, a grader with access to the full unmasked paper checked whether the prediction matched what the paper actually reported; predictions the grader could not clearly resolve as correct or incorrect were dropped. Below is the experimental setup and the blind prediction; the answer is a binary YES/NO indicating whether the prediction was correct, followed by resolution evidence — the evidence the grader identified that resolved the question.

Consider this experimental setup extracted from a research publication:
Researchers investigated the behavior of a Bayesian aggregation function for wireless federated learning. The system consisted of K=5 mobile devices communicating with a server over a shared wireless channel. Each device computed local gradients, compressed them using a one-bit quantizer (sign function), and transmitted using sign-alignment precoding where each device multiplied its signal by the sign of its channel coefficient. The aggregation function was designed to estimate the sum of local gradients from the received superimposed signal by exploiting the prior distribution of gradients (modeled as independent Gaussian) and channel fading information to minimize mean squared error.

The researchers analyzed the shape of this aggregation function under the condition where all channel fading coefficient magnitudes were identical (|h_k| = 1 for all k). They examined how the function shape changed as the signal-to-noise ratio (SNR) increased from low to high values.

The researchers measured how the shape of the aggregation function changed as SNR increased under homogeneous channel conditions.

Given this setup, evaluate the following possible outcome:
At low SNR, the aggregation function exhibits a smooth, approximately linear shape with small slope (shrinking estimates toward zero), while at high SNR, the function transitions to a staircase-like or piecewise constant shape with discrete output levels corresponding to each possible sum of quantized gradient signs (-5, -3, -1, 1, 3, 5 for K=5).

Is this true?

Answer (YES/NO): NO